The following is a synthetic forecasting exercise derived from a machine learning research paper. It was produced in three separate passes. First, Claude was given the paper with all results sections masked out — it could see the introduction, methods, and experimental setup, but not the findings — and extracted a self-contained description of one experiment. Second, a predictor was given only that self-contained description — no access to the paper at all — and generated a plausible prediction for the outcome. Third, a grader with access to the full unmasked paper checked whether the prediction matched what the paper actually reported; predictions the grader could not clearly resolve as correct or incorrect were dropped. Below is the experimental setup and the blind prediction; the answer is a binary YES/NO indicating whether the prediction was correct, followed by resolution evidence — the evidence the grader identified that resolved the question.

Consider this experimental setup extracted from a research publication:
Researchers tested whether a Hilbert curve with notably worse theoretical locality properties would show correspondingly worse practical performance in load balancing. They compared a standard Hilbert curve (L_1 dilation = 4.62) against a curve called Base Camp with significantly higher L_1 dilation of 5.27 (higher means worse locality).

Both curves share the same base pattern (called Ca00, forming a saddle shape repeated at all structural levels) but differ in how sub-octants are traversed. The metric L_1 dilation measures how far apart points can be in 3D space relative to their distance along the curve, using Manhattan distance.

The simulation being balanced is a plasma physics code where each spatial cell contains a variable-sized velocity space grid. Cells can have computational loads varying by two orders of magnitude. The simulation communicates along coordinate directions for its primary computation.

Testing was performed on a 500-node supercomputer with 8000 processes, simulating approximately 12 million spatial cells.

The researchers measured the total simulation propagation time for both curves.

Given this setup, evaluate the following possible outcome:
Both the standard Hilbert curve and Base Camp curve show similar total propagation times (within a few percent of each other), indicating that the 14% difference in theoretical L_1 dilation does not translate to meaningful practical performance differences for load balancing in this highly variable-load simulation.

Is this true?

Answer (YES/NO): YES